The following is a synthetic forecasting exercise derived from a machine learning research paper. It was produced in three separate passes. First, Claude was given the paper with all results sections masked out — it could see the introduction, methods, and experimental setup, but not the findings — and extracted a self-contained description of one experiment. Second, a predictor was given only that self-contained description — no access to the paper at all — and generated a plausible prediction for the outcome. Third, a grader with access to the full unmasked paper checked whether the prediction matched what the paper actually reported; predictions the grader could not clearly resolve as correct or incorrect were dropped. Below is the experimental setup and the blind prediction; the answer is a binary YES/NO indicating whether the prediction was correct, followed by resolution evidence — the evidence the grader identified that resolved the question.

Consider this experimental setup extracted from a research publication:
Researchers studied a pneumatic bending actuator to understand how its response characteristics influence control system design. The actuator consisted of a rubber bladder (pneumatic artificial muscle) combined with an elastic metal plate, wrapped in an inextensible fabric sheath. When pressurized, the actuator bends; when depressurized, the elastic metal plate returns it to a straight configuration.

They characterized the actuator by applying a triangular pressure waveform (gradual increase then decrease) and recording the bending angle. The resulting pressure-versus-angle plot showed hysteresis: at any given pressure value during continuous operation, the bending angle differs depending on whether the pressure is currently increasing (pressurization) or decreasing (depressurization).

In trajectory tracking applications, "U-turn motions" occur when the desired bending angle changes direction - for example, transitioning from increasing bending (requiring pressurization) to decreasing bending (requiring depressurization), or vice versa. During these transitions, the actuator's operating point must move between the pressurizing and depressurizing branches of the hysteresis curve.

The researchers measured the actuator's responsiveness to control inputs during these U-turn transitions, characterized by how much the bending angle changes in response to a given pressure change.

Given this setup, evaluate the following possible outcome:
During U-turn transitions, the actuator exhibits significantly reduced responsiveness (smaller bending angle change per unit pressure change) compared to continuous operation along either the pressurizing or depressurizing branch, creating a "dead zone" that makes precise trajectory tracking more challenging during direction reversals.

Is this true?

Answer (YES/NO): YES